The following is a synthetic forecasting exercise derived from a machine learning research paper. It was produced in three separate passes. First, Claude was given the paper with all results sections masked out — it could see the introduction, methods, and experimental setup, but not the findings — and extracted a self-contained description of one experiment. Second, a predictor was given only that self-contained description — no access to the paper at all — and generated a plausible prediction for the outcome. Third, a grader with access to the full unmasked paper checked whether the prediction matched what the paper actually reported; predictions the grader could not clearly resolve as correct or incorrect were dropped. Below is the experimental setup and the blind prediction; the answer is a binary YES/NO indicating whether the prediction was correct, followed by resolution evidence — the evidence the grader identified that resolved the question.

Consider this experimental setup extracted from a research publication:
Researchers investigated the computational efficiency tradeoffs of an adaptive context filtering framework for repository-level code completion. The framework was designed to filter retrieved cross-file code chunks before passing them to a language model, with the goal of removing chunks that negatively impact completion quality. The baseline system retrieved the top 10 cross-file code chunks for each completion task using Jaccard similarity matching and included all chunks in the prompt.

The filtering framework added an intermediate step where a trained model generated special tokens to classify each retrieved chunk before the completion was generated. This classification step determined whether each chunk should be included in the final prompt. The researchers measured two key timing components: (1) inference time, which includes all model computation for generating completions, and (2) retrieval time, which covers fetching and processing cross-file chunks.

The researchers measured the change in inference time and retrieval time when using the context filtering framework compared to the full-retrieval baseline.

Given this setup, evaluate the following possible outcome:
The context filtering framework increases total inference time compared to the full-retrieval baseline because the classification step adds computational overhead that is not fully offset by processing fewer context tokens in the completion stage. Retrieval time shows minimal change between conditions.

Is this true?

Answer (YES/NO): NO